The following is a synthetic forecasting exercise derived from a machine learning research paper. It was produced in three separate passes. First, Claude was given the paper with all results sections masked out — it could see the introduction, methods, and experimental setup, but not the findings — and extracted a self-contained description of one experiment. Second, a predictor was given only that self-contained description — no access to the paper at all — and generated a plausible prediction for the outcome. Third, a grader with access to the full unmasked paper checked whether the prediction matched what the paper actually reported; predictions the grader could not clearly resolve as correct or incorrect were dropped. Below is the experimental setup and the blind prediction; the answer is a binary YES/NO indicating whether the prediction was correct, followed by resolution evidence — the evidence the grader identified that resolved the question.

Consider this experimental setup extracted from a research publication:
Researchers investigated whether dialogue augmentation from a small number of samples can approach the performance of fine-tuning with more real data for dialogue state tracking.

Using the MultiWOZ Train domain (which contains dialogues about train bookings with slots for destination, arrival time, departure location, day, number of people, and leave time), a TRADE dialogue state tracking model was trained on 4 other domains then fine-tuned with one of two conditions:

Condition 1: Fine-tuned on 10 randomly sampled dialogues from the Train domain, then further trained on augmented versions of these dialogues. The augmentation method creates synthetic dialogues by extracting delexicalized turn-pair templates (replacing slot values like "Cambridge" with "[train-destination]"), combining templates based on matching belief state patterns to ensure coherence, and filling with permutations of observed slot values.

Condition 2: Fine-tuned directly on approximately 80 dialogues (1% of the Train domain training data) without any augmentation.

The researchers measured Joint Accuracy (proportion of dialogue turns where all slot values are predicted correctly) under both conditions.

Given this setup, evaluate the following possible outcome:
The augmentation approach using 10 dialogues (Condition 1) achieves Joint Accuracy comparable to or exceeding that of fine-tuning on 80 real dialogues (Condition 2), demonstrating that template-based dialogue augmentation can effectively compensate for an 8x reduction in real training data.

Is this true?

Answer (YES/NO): NO